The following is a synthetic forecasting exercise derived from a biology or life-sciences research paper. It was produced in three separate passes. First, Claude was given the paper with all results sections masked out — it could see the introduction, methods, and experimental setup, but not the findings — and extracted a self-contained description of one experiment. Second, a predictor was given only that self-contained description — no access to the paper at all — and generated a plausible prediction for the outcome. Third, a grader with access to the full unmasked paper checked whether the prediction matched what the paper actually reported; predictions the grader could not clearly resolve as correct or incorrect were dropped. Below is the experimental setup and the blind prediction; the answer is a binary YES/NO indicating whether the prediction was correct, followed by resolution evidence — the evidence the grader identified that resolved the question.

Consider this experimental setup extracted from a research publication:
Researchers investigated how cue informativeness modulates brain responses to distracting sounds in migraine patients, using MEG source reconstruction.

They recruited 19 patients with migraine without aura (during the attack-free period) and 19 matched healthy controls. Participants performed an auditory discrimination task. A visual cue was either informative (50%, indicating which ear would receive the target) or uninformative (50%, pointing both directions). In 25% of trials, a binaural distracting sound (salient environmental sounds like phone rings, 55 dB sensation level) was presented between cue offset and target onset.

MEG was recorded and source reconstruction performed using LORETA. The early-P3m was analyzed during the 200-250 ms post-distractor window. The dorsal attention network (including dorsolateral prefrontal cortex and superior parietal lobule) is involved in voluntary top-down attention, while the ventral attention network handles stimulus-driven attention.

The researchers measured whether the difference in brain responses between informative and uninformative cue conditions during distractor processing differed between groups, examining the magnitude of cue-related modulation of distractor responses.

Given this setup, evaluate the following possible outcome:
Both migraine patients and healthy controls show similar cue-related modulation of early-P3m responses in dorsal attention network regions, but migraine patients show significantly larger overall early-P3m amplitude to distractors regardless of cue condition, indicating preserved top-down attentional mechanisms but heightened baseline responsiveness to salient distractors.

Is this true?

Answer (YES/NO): NO